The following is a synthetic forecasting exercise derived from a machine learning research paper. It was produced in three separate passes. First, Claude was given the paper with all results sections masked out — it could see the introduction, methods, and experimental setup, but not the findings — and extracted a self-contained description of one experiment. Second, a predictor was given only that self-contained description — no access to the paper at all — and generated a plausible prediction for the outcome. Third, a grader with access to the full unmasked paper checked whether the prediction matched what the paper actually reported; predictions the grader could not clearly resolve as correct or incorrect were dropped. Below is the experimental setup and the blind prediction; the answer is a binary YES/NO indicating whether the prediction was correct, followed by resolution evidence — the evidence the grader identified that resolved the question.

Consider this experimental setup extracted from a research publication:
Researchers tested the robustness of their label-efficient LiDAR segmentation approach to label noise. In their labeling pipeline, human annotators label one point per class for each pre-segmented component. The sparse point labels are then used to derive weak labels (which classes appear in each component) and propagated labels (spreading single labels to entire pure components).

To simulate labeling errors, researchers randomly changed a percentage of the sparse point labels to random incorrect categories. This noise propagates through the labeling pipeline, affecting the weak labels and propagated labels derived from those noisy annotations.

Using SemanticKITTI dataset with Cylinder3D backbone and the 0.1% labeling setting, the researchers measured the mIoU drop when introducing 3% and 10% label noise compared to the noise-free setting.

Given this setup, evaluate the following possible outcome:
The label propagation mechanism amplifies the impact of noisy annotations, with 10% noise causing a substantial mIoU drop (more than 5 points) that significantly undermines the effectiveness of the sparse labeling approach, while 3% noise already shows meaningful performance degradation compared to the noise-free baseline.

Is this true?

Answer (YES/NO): NO